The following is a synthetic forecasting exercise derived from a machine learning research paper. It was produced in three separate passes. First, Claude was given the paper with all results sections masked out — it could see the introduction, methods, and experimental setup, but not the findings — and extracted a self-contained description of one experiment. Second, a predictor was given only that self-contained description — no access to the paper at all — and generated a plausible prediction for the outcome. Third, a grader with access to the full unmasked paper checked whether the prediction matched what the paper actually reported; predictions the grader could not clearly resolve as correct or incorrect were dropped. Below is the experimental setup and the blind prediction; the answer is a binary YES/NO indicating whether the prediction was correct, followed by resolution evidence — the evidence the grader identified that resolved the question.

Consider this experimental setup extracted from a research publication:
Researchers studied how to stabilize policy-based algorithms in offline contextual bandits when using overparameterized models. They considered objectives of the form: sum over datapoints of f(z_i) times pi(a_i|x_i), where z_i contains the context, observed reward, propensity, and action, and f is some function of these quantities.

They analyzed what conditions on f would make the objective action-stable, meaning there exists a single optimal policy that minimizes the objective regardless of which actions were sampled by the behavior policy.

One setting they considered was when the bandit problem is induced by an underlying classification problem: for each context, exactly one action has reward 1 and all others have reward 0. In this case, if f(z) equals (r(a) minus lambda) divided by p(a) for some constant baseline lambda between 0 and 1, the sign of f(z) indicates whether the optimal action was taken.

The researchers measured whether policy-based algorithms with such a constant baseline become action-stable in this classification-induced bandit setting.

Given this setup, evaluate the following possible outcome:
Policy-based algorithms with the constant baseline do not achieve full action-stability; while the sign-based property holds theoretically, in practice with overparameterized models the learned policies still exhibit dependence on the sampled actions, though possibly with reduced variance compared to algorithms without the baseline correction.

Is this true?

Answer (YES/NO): NO